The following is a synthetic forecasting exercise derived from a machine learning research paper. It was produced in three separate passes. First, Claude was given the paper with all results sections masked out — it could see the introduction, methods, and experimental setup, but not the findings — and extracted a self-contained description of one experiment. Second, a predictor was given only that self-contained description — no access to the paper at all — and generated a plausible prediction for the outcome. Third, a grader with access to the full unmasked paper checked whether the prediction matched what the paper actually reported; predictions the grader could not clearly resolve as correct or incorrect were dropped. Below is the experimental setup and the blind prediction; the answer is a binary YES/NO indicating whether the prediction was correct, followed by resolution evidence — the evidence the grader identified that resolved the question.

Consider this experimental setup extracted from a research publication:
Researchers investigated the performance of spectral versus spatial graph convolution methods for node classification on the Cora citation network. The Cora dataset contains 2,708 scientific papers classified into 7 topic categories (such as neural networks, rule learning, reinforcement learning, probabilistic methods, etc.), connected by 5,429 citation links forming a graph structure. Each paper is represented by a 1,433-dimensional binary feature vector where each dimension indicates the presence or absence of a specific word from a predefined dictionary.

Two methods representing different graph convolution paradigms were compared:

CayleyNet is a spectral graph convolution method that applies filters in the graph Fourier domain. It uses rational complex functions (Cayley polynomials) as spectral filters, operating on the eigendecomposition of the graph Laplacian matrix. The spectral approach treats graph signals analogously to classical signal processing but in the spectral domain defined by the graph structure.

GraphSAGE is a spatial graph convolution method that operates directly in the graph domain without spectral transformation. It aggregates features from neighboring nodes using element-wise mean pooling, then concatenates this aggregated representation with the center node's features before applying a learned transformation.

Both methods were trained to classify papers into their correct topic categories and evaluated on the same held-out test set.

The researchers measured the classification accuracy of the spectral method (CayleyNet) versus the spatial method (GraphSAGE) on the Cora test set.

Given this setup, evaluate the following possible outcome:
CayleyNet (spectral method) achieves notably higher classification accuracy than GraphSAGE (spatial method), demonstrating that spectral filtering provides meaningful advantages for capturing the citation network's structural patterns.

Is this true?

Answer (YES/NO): NO